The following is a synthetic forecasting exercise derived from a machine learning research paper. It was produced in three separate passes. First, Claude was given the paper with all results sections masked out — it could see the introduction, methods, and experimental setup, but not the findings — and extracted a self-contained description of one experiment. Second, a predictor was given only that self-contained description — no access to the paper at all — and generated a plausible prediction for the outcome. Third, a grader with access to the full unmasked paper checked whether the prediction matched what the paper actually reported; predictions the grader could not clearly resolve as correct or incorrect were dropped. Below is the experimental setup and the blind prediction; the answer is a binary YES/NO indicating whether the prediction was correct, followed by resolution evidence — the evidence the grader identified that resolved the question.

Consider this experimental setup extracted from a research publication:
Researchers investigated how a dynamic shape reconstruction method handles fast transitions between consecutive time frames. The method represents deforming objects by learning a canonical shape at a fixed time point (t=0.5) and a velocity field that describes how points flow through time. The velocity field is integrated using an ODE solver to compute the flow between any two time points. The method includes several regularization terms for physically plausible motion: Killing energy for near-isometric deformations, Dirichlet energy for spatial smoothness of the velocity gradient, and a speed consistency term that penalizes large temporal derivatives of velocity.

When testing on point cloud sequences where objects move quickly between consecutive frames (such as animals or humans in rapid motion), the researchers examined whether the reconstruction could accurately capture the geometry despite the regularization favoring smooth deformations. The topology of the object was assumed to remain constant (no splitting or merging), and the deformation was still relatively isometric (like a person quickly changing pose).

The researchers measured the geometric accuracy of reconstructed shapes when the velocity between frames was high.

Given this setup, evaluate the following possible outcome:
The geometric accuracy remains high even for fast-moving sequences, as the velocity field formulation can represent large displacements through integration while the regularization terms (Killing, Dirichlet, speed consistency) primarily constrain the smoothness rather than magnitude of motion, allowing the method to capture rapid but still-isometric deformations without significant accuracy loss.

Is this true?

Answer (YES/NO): NO